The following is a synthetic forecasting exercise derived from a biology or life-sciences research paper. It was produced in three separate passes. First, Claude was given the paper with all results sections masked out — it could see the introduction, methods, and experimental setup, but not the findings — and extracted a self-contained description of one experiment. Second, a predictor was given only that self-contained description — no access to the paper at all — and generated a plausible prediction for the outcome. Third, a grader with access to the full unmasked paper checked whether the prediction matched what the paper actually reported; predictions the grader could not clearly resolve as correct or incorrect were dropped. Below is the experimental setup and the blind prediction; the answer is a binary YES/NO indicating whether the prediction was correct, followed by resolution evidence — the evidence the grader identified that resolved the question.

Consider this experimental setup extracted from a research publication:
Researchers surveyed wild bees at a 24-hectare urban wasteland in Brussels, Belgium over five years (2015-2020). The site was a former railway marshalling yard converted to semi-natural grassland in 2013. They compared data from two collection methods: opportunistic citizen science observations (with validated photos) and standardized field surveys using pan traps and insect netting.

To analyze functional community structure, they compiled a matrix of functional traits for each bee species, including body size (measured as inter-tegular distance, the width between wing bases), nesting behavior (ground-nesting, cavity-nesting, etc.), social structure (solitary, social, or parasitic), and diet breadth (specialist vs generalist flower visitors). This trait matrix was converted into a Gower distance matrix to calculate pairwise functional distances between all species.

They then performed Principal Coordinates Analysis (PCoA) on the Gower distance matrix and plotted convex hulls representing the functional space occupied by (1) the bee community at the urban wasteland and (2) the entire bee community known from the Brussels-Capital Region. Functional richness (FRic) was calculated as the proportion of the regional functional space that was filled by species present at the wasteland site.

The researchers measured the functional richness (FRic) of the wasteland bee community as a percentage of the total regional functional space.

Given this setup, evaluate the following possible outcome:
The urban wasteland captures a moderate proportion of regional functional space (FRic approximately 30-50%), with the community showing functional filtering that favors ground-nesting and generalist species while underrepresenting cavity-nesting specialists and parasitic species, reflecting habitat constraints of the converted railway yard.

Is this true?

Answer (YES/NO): NO